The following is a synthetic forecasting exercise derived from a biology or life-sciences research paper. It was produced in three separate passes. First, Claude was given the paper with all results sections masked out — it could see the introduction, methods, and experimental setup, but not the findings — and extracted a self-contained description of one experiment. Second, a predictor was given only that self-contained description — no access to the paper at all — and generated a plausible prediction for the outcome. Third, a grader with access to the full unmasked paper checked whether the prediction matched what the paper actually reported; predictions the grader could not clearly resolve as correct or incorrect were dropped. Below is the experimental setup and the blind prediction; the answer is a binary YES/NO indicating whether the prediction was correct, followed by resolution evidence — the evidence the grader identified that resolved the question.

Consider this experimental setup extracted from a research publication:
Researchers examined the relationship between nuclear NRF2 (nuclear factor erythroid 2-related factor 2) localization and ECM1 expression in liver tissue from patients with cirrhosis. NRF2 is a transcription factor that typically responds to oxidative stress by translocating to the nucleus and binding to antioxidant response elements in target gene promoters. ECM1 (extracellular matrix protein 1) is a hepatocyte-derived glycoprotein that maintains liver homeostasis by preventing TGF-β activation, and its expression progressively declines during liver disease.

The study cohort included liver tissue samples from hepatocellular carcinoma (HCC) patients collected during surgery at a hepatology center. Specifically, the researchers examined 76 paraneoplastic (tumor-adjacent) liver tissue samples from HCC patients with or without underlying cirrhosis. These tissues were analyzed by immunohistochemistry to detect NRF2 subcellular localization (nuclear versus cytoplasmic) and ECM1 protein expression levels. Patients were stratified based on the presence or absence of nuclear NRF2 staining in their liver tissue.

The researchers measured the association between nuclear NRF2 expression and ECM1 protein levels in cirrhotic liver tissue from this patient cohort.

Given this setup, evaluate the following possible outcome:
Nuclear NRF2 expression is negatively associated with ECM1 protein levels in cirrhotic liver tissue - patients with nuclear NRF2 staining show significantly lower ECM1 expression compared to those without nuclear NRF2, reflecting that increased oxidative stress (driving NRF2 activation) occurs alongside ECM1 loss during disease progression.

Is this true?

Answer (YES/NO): YES